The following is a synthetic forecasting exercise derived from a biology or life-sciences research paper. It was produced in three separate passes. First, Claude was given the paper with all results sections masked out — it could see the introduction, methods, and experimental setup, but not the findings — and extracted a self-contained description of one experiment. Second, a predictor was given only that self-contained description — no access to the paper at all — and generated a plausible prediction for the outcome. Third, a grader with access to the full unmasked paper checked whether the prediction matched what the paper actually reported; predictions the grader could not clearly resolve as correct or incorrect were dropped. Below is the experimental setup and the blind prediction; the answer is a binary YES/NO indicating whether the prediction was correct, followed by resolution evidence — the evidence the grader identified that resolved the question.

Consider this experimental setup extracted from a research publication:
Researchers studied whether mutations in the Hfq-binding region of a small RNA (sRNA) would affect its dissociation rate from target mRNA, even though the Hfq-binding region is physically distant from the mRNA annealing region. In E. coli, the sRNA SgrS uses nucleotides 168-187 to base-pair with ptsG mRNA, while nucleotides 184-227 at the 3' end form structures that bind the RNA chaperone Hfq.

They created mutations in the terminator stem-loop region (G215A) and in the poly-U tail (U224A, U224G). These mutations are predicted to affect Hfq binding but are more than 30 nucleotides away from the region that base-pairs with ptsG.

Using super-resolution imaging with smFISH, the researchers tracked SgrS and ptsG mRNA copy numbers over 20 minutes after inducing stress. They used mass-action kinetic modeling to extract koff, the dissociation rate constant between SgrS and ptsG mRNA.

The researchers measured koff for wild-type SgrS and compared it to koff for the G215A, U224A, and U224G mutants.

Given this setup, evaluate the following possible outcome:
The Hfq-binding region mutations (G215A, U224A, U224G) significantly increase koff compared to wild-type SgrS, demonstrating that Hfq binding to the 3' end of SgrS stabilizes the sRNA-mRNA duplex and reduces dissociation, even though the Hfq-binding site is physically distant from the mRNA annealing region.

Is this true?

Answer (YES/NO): YES